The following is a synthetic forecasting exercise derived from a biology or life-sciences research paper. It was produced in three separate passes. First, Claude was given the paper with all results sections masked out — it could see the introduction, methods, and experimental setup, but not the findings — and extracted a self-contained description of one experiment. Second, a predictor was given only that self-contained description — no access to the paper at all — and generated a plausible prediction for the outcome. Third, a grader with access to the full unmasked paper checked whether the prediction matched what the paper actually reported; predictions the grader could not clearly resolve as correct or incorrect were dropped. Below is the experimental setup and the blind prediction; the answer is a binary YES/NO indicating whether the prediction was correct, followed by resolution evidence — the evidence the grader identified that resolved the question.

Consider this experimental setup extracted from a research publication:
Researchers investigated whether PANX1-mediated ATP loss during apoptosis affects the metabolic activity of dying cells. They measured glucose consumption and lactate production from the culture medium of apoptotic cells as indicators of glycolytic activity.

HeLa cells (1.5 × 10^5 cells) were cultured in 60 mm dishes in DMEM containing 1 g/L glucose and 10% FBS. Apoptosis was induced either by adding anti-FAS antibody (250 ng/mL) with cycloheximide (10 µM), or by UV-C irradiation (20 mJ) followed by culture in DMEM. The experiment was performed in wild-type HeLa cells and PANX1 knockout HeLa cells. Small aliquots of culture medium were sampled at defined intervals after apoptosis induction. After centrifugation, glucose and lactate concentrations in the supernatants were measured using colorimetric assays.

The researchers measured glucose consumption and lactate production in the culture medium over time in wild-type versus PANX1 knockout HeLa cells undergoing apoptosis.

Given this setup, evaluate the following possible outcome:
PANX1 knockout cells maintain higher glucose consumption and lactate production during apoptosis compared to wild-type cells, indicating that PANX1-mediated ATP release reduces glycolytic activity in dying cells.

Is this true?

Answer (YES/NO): YES